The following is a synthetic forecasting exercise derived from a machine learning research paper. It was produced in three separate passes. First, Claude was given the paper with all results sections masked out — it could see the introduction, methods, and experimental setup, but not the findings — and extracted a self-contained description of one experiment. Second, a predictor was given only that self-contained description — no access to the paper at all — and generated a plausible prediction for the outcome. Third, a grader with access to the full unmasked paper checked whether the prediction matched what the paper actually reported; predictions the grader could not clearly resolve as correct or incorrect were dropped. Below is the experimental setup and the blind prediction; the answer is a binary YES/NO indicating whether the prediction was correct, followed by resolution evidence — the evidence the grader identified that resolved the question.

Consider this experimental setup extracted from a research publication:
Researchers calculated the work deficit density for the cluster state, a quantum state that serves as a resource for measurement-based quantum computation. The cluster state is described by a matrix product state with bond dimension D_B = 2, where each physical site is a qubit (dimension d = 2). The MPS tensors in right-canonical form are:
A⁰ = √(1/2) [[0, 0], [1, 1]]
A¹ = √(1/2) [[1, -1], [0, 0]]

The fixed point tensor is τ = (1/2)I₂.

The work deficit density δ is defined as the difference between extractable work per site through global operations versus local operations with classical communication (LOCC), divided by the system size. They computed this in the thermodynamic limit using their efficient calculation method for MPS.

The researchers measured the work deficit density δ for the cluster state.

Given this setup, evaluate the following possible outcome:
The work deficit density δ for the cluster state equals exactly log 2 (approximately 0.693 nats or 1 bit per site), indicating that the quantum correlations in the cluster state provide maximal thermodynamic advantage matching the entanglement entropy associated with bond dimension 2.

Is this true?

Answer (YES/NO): NO